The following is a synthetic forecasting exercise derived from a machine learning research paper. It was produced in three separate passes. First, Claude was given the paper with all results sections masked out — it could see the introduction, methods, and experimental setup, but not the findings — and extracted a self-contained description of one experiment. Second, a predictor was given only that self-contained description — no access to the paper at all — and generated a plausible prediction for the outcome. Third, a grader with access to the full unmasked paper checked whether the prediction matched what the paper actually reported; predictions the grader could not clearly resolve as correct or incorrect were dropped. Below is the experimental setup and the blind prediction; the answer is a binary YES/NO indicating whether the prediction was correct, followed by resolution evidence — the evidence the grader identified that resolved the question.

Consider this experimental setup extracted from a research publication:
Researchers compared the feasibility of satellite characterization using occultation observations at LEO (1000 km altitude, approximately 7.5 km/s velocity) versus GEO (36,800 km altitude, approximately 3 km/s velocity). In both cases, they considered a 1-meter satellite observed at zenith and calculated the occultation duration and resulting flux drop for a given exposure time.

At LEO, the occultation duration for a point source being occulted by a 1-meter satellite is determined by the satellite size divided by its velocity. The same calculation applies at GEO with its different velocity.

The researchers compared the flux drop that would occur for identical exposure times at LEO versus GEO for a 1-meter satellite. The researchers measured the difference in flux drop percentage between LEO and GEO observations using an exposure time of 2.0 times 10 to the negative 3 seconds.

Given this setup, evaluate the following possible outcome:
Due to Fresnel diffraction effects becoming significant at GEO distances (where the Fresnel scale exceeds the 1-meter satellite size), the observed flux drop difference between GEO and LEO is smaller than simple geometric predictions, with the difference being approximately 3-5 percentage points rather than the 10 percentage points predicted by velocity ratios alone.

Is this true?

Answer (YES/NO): NO